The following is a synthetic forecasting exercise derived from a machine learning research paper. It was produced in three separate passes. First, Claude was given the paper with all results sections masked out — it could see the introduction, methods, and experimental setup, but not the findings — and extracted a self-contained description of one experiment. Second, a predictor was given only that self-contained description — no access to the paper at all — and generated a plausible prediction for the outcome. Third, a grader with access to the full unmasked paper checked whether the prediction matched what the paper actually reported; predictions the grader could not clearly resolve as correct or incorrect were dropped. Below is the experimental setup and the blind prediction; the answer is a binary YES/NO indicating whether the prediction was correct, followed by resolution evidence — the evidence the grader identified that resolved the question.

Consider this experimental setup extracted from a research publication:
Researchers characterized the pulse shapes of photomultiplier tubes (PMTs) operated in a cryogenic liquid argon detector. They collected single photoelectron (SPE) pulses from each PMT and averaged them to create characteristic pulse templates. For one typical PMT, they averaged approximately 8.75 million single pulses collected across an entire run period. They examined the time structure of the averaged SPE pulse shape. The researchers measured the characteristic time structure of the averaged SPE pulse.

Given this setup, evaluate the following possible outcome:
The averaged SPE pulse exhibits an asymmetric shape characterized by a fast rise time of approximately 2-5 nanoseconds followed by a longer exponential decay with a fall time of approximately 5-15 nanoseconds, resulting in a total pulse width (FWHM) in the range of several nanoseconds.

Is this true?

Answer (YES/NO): NO